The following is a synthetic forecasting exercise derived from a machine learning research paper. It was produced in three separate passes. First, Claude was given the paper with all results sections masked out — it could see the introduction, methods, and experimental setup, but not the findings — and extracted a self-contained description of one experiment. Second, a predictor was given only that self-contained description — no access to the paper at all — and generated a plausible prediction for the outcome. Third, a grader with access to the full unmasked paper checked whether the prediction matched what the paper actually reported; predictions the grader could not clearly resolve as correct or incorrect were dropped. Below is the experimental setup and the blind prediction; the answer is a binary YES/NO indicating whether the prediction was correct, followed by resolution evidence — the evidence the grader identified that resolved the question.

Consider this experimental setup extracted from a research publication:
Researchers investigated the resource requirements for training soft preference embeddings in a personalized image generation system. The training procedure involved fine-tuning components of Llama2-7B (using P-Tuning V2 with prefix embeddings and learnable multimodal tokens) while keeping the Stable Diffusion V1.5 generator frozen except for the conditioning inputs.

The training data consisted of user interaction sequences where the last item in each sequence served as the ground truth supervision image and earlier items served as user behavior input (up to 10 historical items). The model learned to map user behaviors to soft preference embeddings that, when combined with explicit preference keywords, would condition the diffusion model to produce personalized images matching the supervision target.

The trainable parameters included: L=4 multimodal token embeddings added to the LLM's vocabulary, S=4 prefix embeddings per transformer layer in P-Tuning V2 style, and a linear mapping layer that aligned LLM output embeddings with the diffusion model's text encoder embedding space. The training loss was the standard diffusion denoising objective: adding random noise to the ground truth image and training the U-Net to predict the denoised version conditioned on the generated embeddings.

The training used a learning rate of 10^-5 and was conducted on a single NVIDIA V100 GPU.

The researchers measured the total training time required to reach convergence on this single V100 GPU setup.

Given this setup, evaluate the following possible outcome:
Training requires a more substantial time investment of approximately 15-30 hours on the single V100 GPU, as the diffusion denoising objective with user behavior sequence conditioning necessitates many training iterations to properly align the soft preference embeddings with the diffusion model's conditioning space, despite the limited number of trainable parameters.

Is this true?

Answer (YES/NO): NO